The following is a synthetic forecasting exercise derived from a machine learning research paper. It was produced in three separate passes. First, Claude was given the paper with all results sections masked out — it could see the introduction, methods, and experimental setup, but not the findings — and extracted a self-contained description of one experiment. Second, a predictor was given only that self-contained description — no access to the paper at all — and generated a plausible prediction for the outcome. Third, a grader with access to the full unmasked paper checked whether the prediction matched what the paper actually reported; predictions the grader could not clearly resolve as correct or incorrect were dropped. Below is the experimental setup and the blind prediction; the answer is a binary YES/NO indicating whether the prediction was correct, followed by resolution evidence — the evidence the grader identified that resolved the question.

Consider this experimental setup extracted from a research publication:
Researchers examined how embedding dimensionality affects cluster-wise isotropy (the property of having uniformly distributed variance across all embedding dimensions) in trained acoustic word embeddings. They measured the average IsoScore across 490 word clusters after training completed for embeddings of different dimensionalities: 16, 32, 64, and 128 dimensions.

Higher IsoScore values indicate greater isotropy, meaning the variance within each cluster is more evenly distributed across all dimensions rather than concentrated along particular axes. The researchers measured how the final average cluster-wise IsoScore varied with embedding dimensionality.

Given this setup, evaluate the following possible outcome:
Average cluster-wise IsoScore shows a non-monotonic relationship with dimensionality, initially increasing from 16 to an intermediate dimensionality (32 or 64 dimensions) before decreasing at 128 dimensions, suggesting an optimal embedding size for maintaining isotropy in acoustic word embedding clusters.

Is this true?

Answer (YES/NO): NO